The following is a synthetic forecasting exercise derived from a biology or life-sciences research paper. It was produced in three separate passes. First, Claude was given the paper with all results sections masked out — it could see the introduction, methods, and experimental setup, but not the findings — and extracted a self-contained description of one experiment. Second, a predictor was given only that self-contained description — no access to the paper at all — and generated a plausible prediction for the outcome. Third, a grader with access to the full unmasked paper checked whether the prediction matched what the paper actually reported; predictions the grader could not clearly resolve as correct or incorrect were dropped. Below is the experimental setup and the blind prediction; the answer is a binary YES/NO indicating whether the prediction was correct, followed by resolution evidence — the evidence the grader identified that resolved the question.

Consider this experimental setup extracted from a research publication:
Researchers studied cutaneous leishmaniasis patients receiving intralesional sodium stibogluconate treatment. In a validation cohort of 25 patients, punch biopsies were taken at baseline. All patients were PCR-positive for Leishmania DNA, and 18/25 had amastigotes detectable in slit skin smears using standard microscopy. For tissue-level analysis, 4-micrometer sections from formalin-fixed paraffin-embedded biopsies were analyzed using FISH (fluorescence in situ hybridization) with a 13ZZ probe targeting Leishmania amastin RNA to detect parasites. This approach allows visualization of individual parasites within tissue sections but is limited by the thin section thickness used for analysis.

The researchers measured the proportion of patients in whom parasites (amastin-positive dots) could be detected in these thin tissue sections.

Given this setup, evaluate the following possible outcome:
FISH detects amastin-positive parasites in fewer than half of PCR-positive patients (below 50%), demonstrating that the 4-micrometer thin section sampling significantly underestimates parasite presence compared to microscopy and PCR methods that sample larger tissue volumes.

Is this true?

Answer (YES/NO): YES